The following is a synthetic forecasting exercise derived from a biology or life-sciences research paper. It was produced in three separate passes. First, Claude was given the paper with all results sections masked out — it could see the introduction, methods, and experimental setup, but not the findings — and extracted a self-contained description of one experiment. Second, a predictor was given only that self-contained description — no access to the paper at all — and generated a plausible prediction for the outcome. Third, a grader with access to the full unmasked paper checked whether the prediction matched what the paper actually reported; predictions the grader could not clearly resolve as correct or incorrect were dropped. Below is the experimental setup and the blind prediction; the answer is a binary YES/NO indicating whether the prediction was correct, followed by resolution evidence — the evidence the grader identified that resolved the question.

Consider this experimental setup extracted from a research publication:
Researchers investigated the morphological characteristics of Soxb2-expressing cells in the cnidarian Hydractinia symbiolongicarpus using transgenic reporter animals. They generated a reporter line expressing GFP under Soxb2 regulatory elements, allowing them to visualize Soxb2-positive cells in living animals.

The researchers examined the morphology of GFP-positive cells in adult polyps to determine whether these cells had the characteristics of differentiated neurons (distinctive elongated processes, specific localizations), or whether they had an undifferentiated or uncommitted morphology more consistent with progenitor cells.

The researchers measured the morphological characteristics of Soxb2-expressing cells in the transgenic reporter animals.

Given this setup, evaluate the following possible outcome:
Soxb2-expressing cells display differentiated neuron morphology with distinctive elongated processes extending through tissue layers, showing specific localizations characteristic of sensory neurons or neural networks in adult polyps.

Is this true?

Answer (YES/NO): YES